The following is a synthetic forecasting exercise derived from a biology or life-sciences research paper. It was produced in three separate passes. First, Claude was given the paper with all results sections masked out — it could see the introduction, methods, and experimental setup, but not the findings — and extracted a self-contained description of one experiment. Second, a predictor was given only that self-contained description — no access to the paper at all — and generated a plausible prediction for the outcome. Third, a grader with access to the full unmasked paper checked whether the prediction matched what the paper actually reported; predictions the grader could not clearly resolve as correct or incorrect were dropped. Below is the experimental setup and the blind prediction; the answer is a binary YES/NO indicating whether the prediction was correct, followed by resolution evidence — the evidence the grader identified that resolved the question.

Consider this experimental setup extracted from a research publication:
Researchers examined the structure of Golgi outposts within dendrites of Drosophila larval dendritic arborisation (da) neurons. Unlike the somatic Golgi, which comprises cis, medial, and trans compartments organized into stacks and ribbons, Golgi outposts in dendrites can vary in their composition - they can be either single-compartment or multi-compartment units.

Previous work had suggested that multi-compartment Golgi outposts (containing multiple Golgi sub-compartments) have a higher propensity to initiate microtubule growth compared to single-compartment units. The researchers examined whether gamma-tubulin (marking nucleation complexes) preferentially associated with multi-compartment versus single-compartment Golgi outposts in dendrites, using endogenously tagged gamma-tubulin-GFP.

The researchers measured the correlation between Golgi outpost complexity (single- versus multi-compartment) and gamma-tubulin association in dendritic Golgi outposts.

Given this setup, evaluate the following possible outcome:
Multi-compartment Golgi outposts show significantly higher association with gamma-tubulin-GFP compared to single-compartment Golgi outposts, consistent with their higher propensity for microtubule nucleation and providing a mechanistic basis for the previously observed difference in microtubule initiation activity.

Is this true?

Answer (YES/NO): YES